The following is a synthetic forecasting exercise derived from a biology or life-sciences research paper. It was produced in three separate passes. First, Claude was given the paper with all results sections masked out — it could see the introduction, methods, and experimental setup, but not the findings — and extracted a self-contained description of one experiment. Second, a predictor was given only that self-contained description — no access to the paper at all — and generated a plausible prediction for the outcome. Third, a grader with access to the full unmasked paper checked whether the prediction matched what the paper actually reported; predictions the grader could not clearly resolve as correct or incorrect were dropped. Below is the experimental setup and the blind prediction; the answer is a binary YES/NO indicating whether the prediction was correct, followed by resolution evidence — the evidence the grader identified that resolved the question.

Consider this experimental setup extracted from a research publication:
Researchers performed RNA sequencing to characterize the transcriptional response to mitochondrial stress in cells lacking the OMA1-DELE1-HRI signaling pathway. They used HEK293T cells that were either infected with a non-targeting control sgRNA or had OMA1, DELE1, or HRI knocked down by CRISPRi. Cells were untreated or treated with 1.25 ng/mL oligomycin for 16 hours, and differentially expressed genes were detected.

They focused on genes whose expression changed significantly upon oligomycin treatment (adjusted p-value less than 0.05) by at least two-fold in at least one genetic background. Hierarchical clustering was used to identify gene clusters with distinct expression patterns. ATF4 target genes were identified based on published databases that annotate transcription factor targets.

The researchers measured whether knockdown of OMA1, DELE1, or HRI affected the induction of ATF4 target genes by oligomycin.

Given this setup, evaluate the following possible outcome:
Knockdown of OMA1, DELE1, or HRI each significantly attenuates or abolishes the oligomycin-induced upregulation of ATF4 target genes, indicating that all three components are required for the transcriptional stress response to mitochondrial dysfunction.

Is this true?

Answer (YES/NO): YES